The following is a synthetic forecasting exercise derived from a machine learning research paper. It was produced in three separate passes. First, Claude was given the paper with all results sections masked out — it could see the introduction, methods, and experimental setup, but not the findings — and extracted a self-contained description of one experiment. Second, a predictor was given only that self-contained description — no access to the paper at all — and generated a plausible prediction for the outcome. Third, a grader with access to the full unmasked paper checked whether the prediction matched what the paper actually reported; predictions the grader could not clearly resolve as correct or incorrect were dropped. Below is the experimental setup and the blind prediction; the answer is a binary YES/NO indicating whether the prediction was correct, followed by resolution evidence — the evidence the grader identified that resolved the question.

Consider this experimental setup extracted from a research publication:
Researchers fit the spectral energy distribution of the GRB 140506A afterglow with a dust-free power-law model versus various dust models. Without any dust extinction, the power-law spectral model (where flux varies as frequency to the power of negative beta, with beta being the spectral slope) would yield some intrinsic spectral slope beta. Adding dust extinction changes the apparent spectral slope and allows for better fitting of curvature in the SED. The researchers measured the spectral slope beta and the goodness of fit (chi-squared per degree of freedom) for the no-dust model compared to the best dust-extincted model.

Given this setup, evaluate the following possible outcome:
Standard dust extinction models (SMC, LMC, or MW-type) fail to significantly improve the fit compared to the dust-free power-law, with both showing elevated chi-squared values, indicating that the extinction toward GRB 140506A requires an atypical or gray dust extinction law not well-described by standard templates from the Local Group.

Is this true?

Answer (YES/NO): NO